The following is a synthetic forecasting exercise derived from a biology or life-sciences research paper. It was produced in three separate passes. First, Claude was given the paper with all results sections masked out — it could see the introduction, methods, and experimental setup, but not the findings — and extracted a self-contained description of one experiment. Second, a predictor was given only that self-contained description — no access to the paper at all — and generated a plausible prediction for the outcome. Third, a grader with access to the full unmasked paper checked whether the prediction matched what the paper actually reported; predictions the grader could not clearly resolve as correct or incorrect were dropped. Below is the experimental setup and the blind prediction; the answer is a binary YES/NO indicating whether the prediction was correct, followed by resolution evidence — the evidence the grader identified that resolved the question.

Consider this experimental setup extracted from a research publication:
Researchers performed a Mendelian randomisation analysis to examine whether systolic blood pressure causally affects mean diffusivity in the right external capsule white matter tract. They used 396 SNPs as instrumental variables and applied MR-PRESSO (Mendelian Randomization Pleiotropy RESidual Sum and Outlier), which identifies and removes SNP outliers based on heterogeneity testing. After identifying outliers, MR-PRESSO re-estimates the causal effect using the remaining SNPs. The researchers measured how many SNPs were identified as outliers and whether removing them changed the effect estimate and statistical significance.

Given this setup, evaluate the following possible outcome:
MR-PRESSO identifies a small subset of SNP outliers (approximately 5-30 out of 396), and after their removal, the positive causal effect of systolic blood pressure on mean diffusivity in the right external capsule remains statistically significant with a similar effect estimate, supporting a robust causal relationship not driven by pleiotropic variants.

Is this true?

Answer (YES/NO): NO